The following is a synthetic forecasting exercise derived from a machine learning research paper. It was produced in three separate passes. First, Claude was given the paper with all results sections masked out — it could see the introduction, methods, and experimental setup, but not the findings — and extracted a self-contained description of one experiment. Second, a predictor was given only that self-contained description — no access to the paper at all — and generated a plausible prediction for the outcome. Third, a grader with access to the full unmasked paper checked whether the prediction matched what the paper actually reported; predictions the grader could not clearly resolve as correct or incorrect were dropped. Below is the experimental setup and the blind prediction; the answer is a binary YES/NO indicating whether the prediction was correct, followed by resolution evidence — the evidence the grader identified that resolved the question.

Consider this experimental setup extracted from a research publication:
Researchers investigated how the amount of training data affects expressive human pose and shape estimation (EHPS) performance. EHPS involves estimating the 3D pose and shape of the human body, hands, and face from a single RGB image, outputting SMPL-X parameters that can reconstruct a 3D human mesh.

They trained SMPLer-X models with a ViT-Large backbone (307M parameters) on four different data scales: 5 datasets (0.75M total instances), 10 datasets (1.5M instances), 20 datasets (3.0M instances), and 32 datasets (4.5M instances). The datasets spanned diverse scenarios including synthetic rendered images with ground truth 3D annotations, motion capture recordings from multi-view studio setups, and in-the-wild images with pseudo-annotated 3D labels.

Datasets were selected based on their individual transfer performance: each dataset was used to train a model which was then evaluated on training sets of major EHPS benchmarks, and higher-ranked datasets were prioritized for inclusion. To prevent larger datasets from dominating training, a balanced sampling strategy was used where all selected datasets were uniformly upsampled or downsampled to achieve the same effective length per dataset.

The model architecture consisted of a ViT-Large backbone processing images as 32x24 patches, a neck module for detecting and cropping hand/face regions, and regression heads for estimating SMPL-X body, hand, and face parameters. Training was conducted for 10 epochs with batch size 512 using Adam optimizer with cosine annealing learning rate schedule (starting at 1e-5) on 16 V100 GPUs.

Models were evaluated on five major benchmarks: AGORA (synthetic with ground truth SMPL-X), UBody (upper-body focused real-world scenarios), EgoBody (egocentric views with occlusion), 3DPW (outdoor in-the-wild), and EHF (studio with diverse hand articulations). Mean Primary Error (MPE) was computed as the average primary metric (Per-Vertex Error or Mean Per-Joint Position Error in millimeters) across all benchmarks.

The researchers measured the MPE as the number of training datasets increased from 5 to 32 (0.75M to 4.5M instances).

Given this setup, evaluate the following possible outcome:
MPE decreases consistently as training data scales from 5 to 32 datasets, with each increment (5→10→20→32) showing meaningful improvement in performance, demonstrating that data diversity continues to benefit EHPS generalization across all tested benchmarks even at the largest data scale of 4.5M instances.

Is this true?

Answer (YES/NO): YES